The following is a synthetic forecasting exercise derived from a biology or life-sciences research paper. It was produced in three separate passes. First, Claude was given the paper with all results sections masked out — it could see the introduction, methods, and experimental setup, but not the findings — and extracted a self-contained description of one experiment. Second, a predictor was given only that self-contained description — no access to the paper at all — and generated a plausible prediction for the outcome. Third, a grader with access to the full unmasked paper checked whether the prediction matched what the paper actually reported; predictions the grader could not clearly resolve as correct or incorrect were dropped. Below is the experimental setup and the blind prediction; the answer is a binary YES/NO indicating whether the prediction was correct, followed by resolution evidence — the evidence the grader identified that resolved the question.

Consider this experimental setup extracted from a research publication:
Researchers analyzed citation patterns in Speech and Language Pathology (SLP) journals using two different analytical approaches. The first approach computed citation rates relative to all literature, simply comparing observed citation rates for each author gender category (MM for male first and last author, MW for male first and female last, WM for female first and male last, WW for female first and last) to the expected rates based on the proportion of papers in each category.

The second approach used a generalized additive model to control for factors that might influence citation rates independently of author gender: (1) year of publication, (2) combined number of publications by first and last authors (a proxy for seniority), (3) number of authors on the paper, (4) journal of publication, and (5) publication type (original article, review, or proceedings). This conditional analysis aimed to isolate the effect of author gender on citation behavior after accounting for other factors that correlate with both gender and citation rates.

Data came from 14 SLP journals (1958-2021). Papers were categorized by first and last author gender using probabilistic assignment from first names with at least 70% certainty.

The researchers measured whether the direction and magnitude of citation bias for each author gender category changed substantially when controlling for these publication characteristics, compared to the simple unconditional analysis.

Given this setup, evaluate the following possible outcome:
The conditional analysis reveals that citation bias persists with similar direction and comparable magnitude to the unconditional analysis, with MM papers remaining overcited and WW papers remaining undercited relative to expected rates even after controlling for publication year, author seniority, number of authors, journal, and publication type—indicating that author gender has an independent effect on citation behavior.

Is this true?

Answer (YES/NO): NO